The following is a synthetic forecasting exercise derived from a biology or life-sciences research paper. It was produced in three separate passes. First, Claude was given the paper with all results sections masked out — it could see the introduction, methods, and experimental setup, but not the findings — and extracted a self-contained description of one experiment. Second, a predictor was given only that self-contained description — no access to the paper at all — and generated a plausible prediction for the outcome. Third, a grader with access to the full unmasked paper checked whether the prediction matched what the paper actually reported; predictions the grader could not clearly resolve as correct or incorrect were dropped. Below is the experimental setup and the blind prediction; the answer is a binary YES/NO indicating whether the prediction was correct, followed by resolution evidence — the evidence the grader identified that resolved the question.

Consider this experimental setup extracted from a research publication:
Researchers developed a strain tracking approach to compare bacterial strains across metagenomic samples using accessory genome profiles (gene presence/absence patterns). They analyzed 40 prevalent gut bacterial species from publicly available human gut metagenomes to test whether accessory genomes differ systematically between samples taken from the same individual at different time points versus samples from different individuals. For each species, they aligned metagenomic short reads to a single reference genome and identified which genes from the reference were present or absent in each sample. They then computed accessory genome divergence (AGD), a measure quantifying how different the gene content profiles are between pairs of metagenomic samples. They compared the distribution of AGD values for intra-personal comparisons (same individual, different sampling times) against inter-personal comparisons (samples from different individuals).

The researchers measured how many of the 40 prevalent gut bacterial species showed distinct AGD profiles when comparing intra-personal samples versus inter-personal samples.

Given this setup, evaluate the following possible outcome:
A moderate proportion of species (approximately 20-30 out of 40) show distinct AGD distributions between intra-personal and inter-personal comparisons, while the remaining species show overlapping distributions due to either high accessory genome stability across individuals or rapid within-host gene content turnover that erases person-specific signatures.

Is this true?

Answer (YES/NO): YES